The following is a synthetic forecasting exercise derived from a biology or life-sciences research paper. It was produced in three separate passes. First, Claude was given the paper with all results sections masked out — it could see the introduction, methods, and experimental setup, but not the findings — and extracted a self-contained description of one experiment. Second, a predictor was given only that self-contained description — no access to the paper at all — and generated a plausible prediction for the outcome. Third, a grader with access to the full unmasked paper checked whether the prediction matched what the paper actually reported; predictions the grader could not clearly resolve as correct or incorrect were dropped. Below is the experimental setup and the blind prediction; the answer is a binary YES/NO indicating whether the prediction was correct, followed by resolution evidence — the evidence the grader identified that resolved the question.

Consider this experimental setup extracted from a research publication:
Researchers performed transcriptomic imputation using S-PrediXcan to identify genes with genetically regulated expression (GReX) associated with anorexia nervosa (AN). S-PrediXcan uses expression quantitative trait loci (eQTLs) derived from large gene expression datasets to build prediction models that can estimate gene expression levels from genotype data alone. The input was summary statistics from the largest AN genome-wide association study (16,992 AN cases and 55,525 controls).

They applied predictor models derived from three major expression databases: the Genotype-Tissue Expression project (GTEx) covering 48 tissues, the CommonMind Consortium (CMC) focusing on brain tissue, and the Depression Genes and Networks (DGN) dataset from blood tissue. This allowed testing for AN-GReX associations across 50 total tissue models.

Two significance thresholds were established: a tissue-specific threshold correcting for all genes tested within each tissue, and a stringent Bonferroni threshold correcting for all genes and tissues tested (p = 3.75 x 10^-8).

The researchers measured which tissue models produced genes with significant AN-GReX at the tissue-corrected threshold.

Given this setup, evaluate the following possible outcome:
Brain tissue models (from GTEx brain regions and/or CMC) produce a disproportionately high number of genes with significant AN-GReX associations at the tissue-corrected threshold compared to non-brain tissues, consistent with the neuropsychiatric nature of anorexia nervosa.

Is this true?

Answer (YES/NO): NO